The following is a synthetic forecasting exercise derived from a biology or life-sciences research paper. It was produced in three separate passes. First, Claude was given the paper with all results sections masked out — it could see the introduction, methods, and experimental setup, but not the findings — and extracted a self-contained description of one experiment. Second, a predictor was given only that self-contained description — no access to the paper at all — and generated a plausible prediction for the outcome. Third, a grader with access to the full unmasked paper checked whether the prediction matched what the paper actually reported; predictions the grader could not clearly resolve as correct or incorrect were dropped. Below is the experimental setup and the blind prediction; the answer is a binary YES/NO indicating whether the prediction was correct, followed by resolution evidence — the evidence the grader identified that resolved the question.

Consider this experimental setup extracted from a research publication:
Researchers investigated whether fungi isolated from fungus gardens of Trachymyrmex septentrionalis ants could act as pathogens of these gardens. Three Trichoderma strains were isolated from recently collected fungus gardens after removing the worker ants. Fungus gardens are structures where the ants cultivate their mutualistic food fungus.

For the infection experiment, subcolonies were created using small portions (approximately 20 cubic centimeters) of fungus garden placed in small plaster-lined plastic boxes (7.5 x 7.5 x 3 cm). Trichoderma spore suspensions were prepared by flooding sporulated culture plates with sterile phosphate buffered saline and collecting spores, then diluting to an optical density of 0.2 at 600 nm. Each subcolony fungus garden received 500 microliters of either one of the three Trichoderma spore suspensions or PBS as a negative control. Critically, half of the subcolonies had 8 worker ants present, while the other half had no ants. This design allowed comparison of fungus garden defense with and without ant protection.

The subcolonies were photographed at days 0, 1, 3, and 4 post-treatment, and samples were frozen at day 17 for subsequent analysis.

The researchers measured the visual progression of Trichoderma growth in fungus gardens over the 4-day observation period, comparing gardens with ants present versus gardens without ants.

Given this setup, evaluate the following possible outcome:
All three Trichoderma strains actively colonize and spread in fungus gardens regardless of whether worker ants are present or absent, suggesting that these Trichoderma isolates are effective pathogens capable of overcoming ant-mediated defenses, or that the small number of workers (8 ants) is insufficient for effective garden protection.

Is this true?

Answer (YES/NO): NO